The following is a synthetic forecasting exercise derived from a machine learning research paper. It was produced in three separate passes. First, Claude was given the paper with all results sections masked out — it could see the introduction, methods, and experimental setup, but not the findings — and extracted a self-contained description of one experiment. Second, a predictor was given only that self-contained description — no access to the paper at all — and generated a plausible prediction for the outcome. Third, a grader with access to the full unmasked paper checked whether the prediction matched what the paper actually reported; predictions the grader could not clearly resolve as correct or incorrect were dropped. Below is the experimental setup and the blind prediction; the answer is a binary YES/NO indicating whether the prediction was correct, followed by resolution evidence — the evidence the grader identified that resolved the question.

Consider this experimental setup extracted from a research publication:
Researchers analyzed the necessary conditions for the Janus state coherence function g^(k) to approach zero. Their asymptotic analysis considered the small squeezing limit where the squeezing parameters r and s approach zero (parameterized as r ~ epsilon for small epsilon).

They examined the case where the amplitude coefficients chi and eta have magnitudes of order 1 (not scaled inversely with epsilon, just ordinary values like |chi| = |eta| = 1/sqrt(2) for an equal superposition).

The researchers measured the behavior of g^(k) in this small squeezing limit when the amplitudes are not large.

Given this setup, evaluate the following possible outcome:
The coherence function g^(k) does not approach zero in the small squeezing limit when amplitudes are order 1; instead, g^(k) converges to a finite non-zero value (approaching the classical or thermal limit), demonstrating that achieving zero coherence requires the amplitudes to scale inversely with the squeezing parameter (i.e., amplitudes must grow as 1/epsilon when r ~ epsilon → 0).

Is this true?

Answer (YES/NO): NO